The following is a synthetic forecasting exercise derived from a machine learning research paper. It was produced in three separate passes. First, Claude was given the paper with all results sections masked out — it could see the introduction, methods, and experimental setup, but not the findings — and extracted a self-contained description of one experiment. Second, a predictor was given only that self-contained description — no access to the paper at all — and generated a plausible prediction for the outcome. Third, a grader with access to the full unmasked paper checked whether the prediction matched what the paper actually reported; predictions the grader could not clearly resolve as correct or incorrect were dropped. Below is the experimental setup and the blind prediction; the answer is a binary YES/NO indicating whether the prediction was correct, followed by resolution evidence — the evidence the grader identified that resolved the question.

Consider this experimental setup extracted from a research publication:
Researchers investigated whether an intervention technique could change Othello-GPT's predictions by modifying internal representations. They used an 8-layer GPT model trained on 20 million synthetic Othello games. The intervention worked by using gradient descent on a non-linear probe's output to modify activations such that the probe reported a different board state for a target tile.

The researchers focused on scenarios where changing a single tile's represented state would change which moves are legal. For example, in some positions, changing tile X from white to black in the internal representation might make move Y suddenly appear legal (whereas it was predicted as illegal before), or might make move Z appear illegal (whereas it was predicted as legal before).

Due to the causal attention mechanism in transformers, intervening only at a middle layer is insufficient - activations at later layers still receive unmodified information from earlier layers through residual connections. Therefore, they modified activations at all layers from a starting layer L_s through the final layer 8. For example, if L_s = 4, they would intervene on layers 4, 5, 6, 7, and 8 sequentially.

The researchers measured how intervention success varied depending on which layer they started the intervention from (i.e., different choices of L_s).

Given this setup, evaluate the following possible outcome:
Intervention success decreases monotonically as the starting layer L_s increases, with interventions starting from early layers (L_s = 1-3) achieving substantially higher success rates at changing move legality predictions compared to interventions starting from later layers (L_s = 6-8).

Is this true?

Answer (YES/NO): NO